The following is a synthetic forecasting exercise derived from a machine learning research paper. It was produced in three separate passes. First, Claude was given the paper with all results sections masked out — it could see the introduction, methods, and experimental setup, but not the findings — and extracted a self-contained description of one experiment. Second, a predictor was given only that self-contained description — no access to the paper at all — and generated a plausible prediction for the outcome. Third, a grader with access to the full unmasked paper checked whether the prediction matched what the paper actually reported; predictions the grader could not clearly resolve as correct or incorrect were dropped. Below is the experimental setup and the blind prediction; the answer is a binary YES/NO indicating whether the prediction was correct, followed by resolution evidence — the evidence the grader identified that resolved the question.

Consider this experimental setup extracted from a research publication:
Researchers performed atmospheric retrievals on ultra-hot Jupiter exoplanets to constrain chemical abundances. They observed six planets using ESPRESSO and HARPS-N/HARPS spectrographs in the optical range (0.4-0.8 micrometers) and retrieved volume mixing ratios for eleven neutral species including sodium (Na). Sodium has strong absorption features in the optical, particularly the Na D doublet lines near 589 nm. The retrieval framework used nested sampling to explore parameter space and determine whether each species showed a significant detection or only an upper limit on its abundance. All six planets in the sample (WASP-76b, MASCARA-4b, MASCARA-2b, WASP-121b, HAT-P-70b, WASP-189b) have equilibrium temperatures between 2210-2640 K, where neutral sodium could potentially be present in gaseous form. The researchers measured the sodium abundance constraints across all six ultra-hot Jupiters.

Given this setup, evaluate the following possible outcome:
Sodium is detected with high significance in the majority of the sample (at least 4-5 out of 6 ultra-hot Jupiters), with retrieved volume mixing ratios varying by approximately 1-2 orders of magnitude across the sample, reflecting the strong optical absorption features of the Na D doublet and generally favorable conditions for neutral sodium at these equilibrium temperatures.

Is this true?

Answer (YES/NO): NO